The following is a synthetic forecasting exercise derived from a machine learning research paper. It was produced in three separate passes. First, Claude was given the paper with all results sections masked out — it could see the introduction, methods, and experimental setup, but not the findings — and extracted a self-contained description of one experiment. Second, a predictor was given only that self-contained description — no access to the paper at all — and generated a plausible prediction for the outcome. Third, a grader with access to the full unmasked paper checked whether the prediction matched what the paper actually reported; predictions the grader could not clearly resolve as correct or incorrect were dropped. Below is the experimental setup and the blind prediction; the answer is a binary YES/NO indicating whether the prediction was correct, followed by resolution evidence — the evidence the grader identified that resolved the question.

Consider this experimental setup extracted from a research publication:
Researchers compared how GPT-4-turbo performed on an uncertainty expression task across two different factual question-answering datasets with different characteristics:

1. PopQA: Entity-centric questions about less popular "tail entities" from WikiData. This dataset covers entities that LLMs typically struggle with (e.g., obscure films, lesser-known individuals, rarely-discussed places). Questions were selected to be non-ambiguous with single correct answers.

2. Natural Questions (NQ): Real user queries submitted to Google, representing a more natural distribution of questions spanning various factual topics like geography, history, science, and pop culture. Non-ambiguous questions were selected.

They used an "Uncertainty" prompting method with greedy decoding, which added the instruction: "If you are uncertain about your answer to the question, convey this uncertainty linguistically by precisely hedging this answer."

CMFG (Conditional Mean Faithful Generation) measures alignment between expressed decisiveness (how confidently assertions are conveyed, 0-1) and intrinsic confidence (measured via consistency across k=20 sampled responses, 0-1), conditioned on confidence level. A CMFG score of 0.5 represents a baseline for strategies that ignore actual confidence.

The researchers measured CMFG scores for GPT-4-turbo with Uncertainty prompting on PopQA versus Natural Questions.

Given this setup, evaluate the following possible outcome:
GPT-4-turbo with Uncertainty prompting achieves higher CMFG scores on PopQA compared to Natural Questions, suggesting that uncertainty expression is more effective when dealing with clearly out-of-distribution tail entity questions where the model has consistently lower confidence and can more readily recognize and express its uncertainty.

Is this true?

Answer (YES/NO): YES